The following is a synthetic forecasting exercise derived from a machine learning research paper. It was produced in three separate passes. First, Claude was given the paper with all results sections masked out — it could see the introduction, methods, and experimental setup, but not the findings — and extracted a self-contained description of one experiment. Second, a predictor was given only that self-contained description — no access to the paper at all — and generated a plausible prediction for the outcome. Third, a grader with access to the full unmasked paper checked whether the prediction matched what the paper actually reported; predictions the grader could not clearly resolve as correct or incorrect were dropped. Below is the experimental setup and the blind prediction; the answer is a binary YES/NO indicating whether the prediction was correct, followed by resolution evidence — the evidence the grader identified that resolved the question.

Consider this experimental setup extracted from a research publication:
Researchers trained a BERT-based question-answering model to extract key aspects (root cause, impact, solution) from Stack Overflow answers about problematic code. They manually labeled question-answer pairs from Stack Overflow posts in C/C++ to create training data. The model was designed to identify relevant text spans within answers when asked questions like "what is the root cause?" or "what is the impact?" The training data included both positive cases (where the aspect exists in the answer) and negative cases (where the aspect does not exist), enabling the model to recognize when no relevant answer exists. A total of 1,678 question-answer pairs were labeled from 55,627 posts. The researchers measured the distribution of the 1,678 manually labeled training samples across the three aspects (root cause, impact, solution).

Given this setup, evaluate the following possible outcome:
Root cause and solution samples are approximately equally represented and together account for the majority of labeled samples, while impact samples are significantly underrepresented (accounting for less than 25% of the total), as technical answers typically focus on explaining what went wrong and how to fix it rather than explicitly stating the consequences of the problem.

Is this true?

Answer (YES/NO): NO